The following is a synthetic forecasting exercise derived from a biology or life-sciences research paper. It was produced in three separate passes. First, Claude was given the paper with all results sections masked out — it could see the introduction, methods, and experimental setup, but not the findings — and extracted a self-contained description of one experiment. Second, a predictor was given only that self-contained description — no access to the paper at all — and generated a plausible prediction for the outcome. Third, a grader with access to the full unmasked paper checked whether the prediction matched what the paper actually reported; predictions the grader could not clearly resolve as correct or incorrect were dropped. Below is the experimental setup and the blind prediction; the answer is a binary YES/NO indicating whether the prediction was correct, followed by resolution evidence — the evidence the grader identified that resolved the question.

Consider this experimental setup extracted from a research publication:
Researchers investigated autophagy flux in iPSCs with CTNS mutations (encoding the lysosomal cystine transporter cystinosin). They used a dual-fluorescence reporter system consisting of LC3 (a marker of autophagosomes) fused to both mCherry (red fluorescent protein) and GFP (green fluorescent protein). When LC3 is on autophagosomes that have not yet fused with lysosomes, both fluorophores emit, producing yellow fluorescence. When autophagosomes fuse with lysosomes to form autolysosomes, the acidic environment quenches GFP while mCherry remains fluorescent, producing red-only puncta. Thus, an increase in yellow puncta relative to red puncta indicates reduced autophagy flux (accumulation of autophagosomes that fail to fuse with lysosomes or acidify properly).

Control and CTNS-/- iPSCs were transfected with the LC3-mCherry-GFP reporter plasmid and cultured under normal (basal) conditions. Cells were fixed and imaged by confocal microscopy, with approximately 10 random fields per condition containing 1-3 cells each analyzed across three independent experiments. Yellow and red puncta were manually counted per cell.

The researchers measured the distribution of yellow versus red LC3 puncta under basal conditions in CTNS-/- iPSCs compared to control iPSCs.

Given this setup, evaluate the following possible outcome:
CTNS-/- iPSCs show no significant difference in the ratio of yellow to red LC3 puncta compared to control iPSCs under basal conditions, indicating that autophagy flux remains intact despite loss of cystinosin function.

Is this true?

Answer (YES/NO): NO